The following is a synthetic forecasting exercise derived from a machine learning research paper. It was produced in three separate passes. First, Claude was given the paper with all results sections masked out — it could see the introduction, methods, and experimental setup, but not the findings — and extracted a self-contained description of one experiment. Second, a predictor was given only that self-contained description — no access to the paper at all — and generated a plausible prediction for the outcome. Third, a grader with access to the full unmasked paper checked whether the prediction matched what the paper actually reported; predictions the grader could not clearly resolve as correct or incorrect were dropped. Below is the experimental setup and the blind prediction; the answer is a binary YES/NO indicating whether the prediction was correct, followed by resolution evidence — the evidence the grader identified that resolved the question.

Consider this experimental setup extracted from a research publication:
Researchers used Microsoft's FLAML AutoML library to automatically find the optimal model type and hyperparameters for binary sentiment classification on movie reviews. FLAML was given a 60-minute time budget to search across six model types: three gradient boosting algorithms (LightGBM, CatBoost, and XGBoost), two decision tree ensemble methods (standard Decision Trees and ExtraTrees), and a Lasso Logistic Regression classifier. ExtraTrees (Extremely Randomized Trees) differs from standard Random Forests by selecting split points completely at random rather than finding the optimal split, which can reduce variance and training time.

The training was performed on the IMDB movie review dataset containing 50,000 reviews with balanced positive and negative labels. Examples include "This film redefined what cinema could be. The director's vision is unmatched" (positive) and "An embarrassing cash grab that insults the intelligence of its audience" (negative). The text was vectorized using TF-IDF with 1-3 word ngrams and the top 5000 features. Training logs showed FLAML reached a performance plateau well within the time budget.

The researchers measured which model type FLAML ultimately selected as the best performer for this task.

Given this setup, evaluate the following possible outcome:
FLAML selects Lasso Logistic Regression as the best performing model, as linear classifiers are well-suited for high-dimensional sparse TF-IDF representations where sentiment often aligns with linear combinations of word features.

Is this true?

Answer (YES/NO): NO